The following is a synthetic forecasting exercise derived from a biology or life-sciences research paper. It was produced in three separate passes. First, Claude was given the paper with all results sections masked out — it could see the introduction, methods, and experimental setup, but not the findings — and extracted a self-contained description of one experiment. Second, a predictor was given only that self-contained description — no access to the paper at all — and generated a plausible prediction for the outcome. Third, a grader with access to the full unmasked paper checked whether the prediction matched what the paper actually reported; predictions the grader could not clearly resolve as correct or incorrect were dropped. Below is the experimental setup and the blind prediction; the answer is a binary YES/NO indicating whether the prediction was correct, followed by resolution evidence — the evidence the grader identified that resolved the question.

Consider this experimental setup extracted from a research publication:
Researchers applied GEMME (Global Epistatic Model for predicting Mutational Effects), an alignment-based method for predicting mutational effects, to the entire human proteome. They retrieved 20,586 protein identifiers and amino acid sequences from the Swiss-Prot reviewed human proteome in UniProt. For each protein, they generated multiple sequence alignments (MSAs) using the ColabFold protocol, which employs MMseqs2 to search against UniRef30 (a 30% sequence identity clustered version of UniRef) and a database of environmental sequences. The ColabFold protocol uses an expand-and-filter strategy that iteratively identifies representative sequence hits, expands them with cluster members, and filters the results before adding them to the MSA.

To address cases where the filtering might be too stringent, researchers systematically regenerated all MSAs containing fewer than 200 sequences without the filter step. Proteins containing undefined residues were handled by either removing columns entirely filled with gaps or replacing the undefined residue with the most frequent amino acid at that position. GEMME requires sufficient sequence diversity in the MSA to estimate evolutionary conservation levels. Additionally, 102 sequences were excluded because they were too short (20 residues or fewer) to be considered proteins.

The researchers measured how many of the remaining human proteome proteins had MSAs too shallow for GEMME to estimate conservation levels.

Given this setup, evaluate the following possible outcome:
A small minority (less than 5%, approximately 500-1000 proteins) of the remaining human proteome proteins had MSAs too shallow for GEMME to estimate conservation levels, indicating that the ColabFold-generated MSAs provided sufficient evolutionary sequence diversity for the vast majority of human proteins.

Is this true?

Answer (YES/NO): NO